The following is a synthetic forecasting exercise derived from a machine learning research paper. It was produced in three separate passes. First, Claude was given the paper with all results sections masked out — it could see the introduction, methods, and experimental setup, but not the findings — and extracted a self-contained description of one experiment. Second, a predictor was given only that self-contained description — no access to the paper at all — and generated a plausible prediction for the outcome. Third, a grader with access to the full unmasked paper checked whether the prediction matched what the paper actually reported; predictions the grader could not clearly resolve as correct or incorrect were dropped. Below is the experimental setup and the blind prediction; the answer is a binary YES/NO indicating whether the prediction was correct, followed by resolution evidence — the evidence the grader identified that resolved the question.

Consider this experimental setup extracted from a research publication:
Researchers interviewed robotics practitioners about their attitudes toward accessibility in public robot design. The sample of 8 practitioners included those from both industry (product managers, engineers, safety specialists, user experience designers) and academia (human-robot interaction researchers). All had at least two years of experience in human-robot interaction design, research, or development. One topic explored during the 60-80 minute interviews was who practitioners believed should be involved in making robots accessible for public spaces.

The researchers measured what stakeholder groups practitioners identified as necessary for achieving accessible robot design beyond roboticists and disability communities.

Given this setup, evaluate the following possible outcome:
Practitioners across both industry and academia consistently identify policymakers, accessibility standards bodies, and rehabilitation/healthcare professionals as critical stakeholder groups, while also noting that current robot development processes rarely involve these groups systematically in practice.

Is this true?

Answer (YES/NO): NO